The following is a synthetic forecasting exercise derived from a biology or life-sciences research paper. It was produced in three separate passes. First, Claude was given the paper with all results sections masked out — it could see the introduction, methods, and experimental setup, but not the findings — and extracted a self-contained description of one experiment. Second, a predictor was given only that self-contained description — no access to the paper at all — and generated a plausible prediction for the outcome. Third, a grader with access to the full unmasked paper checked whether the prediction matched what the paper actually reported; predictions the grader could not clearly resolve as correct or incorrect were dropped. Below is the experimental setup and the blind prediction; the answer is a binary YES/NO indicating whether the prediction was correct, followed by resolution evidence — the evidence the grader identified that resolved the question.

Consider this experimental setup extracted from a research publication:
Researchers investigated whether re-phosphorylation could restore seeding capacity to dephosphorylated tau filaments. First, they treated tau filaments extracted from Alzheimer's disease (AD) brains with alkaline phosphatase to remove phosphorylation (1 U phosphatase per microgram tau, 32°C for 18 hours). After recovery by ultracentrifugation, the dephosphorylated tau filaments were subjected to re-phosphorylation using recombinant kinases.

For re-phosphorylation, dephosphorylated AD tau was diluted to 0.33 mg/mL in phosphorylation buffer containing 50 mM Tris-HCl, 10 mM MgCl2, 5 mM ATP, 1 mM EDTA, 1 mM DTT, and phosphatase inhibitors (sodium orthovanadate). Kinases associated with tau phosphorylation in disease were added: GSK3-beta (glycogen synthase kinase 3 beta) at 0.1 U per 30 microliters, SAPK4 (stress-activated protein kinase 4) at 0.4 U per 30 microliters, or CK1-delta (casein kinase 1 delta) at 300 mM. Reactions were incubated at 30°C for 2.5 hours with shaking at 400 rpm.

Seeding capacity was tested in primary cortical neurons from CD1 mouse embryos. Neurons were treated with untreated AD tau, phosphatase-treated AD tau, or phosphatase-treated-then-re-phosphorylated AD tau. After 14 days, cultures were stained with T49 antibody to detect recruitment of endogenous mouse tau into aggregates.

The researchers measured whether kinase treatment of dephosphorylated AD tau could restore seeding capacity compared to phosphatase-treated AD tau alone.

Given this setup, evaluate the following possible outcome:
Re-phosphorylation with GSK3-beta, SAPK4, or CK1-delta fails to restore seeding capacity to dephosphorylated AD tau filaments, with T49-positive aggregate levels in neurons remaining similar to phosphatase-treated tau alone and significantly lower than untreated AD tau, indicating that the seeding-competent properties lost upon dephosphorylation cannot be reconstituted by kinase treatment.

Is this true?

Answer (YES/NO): NO